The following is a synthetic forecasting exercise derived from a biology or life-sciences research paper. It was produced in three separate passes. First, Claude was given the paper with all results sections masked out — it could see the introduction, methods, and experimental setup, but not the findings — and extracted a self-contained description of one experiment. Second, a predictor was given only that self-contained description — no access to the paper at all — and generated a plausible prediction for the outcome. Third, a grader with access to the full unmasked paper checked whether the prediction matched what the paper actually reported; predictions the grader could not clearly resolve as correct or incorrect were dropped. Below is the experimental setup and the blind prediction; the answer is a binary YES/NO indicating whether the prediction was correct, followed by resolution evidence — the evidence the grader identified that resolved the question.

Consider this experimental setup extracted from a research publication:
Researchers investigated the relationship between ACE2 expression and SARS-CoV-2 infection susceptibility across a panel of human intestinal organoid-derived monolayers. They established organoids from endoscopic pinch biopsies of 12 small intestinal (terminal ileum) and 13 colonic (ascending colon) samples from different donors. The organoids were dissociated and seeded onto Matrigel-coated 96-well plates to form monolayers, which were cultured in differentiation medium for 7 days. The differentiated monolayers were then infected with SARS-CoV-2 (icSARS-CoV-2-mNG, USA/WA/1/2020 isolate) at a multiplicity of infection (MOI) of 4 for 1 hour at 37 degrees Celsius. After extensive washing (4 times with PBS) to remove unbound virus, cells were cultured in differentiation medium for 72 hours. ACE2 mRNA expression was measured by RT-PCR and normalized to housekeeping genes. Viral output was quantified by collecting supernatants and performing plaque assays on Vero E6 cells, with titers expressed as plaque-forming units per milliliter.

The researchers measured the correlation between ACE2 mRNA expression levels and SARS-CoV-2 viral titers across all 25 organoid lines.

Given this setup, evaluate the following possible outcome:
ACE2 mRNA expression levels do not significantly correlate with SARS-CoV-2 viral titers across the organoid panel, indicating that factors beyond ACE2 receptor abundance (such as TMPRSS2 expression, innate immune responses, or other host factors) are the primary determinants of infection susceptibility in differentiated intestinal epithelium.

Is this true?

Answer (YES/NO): NO